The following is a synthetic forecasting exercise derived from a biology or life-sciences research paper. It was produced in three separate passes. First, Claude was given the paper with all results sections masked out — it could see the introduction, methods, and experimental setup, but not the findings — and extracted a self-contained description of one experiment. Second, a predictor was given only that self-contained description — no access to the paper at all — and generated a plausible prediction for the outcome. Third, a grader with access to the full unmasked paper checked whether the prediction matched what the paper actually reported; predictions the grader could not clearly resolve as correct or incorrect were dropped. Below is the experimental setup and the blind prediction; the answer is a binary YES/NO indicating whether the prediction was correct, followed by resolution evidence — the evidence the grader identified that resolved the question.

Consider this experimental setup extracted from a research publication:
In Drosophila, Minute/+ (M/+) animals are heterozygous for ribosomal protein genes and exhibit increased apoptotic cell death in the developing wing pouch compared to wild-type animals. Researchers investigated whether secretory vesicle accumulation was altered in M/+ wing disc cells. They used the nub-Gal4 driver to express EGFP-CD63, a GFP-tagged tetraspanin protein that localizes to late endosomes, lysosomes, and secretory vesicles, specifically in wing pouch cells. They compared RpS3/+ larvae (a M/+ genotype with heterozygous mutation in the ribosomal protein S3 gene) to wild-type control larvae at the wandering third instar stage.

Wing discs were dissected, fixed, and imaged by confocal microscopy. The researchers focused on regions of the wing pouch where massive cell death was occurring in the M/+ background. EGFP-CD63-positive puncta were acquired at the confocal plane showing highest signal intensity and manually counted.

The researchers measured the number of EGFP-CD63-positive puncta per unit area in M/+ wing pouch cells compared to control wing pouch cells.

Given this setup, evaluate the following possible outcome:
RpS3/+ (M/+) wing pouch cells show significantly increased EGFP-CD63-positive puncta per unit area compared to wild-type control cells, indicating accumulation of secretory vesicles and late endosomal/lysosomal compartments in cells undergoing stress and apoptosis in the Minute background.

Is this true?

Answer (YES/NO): YES